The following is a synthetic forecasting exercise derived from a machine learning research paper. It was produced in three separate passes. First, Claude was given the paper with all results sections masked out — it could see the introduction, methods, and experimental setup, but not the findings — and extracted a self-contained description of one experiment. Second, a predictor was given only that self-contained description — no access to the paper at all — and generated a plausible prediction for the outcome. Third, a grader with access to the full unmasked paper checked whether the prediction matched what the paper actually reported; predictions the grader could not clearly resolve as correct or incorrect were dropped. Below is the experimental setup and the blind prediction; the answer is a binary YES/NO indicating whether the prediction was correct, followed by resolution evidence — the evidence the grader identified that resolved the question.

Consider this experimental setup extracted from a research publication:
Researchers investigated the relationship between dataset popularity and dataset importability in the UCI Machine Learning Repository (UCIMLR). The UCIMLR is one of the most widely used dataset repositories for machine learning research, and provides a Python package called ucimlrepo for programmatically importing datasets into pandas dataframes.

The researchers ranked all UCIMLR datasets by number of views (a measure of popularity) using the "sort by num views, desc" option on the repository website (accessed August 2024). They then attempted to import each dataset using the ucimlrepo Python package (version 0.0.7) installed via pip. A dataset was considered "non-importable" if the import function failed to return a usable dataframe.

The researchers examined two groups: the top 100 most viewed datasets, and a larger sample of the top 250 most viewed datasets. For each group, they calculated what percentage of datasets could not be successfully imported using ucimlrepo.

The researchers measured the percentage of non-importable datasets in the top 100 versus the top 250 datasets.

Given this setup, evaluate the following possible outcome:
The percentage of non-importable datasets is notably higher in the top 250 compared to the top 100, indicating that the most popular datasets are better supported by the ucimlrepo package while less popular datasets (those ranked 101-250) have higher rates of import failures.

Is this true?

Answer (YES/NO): YES